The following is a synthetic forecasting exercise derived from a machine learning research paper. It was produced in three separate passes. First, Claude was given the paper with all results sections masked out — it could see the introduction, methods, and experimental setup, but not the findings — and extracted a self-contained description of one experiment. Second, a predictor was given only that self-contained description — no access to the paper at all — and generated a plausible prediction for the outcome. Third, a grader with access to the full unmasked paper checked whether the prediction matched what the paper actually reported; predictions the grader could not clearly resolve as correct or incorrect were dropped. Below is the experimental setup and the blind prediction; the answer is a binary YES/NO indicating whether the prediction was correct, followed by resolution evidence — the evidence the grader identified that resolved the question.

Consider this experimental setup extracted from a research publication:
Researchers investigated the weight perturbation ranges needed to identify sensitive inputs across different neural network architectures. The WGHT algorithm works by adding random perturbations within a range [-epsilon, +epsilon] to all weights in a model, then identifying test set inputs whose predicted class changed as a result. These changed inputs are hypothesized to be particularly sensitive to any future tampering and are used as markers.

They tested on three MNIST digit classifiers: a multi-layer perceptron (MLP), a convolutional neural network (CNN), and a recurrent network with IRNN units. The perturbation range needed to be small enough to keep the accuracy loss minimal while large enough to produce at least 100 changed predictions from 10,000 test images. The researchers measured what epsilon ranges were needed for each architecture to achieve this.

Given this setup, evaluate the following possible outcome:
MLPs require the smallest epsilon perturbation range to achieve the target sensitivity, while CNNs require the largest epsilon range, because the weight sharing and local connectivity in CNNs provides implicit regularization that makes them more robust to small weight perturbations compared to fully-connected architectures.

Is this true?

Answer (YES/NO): NO